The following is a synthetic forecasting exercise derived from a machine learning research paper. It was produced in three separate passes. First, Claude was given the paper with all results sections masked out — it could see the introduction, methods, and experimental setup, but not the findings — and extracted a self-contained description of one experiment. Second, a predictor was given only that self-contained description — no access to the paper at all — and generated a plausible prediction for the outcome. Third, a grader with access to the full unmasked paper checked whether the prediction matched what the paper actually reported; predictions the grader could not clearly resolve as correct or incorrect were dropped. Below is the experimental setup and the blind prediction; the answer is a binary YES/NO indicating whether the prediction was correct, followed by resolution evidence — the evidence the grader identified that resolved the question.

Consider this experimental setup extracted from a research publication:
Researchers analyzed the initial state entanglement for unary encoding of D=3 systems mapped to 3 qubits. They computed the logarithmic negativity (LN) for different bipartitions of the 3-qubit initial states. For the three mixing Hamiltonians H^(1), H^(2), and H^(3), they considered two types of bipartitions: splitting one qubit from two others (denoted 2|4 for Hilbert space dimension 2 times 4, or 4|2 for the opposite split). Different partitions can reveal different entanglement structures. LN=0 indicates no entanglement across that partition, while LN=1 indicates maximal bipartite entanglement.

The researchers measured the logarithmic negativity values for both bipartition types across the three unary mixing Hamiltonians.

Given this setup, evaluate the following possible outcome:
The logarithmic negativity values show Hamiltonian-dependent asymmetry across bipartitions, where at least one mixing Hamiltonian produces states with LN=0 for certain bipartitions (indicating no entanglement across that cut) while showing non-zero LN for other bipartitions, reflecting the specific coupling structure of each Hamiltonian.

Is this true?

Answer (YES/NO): YES